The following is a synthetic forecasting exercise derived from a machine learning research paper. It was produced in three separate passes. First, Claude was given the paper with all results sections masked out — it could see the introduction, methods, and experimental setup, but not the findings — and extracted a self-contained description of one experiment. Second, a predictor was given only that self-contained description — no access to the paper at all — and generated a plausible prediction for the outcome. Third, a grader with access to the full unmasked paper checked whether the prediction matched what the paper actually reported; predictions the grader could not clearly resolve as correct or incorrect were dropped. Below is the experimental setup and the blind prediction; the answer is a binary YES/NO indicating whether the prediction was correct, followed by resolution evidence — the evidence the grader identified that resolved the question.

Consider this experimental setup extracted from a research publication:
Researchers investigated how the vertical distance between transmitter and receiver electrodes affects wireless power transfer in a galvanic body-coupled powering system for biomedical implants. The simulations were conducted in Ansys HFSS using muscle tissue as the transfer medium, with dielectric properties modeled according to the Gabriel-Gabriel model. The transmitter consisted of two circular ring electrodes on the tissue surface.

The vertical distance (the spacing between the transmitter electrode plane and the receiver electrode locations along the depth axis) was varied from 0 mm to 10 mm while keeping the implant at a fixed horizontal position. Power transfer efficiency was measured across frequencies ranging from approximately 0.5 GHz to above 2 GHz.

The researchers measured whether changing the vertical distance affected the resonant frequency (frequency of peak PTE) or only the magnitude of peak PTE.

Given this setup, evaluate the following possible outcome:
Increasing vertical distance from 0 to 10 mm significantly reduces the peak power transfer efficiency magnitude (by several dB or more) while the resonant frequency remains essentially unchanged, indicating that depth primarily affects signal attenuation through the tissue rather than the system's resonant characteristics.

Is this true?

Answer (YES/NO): YES